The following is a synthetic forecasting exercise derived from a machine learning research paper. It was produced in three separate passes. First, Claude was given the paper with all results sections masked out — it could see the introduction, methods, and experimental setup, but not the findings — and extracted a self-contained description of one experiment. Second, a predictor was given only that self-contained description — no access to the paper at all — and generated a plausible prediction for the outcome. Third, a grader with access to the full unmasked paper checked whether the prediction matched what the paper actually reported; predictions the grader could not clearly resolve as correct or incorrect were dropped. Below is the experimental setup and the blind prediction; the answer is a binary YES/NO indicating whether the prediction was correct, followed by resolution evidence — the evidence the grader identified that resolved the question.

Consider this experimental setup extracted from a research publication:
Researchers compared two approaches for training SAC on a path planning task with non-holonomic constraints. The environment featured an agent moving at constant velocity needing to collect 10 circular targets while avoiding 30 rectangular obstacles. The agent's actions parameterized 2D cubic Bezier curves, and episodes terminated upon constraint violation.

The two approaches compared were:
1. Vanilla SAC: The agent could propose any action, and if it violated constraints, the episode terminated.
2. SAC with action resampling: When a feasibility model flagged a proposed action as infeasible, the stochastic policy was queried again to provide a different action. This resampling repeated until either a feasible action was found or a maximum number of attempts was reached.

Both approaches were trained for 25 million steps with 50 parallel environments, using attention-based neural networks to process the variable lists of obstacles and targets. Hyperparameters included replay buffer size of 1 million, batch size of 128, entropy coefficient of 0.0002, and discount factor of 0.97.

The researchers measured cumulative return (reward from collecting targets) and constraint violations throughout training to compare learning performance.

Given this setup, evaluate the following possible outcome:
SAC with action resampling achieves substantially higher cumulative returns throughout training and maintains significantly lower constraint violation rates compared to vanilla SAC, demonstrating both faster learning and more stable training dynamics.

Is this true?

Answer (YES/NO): NO